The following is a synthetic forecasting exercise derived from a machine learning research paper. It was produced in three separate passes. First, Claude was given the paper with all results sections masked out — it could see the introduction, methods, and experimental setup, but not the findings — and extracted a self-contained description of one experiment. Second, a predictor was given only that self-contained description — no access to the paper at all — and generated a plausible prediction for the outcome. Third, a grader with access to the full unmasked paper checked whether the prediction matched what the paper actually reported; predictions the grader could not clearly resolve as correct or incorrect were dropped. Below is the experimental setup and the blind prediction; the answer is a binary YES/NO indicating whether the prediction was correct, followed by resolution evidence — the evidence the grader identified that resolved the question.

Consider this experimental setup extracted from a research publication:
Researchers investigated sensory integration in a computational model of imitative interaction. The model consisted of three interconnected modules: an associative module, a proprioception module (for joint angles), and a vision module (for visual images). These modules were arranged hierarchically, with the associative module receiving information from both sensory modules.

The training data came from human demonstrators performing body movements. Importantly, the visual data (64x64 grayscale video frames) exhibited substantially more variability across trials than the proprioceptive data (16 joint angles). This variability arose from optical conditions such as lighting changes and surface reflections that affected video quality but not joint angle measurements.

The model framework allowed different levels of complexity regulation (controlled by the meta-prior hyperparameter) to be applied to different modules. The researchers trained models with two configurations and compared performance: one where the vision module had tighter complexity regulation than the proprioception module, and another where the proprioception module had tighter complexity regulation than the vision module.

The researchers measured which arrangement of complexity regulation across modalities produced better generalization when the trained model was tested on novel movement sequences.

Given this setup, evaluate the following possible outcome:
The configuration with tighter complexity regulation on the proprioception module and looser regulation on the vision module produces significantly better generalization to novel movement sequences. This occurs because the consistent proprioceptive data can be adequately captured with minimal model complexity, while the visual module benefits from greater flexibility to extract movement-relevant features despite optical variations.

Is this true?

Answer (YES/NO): NO